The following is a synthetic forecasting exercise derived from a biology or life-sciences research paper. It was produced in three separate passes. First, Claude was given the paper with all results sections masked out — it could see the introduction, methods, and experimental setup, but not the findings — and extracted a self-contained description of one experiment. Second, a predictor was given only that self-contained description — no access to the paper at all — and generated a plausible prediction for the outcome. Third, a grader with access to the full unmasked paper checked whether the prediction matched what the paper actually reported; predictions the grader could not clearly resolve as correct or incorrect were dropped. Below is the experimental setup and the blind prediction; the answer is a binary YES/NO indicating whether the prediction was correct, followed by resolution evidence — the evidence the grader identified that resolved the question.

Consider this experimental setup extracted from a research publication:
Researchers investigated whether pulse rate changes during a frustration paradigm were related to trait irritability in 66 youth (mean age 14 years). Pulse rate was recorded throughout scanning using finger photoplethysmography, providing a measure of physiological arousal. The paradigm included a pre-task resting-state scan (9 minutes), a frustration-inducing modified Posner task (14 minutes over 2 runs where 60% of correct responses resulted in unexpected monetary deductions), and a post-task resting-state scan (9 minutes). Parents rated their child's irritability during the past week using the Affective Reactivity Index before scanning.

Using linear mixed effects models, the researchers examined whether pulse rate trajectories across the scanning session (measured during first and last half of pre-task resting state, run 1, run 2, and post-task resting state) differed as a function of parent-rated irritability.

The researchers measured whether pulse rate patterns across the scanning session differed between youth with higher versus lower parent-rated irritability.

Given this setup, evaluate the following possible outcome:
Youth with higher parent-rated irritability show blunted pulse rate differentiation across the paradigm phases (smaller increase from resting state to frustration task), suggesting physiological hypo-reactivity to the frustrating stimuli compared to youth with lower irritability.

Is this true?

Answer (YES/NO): NO